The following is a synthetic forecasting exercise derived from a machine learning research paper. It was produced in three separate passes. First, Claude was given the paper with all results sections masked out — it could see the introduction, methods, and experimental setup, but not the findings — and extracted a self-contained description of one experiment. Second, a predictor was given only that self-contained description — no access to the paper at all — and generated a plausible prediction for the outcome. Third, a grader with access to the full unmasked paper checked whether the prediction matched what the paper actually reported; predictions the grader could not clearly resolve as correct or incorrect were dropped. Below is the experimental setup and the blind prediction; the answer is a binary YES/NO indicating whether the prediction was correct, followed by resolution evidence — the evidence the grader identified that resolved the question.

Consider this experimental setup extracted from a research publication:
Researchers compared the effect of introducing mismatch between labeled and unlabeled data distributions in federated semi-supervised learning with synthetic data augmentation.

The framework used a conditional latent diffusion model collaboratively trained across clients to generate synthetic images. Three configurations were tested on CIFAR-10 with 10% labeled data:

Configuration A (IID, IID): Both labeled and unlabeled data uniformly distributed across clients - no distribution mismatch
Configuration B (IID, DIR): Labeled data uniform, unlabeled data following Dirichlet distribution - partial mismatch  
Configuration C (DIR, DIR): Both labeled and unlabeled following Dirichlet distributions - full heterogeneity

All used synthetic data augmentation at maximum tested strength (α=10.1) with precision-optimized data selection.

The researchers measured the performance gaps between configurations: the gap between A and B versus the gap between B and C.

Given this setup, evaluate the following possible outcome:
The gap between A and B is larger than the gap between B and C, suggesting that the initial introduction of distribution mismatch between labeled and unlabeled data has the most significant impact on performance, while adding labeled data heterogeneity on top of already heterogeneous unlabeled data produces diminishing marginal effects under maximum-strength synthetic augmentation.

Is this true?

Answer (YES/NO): NO